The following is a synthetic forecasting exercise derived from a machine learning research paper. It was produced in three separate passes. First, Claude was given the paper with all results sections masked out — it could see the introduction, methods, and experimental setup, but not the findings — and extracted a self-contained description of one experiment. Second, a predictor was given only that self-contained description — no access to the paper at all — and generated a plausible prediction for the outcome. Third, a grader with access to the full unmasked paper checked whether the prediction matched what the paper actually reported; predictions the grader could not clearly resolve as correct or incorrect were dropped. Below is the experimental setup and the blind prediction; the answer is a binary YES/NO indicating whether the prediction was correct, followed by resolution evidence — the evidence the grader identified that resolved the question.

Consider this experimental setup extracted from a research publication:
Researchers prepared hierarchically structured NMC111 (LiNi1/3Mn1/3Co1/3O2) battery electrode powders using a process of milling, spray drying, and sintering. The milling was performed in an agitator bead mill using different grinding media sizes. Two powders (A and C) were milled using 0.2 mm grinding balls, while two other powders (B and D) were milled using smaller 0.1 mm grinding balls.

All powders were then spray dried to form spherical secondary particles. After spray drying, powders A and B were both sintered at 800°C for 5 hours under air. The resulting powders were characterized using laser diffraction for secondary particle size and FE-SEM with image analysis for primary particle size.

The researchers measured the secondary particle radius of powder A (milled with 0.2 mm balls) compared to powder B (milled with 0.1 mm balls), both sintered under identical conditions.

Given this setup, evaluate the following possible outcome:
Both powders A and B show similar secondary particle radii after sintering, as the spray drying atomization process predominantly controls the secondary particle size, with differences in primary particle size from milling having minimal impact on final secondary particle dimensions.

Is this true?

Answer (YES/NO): NO